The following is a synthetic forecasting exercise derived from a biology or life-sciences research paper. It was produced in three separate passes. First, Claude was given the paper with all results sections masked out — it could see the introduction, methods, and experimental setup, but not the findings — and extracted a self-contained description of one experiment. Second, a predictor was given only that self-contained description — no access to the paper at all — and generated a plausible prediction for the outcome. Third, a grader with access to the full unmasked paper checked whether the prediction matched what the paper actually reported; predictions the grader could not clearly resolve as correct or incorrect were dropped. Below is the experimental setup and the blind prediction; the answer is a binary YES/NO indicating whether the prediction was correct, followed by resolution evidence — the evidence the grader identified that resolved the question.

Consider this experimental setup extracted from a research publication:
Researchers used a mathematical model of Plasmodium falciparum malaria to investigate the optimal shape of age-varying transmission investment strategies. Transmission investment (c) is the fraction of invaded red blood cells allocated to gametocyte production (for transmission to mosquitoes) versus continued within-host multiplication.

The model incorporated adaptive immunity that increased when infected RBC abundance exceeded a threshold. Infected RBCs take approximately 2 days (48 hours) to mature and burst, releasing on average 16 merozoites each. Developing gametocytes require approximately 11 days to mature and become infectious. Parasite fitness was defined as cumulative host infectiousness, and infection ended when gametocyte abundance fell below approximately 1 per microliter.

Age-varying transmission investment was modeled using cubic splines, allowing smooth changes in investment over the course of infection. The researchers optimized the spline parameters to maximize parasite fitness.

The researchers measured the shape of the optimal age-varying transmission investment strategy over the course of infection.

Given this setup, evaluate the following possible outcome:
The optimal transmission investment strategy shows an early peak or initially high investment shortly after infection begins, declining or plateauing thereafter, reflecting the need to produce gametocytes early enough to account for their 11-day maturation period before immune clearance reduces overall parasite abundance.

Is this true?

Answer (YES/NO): NO